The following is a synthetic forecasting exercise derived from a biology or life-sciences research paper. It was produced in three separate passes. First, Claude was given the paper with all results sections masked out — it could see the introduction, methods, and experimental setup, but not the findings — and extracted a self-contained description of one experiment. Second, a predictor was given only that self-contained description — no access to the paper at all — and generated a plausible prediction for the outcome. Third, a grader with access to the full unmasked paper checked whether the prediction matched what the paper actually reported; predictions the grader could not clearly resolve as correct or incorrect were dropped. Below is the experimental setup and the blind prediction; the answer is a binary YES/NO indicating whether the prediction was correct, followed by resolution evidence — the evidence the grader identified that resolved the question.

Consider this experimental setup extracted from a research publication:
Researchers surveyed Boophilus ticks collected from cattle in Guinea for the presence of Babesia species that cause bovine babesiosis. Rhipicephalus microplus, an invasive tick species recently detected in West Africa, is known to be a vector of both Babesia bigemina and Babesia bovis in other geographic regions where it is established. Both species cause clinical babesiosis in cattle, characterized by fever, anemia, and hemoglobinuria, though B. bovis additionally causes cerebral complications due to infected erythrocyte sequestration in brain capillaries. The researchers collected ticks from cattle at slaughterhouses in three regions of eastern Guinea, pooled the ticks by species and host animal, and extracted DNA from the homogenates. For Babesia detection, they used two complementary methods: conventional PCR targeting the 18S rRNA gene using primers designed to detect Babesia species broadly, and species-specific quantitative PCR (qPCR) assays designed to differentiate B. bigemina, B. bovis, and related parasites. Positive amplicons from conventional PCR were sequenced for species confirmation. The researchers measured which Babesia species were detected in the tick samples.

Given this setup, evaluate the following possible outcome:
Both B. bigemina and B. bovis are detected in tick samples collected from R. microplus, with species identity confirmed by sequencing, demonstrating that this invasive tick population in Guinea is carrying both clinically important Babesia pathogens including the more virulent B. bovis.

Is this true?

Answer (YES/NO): NO